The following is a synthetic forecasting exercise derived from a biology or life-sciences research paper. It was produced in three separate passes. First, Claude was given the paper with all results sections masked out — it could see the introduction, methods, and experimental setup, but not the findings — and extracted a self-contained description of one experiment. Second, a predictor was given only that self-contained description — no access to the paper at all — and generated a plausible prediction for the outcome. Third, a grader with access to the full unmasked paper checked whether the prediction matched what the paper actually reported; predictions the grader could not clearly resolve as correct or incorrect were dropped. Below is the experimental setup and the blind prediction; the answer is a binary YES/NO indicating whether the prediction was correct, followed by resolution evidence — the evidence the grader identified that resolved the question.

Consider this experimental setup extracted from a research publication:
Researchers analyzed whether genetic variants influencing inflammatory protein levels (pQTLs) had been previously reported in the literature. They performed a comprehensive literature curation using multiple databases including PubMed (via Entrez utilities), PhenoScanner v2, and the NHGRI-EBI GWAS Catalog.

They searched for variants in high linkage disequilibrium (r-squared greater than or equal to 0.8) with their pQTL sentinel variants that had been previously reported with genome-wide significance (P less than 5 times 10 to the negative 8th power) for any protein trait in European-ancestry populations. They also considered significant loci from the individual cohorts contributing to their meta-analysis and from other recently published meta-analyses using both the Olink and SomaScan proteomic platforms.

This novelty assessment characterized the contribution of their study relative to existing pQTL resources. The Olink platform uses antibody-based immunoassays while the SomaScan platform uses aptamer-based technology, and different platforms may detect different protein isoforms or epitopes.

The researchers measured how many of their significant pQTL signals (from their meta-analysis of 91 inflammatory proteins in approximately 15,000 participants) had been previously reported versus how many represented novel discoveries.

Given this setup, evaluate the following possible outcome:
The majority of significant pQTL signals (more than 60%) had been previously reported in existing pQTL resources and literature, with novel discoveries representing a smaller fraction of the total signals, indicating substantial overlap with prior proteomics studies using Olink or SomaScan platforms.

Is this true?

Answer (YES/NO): YES